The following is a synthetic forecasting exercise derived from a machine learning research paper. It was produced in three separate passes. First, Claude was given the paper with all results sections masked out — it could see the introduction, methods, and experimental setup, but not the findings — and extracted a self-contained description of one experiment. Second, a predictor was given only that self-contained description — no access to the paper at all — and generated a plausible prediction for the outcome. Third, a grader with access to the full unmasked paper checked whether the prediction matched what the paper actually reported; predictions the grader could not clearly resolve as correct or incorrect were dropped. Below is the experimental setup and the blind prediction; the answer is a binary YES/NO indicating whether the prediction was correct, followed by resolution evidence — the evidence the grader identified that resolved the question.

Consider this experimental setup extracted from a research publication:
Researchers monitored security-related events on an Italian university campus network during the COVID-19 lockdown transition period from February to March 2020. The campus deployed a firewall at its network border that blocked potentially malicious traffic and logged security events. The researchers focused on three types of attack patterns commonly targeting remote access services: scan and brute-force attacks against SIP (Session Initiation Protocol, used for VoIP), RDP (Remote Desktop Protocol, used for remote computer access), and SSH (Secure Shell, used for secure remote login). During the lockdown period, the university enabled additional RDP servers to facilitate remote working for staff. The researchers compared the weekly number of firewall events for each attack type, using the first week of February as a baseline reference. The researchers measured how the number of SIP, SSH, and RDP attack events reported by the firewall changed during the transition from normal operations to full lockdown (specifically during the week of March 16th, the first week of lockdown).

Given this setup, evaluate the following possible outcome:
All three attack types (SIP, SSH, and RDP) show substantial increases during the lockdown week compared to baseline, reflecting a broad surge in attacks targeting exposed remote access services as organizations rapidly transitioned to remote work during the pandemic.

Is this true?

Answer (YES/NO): NO